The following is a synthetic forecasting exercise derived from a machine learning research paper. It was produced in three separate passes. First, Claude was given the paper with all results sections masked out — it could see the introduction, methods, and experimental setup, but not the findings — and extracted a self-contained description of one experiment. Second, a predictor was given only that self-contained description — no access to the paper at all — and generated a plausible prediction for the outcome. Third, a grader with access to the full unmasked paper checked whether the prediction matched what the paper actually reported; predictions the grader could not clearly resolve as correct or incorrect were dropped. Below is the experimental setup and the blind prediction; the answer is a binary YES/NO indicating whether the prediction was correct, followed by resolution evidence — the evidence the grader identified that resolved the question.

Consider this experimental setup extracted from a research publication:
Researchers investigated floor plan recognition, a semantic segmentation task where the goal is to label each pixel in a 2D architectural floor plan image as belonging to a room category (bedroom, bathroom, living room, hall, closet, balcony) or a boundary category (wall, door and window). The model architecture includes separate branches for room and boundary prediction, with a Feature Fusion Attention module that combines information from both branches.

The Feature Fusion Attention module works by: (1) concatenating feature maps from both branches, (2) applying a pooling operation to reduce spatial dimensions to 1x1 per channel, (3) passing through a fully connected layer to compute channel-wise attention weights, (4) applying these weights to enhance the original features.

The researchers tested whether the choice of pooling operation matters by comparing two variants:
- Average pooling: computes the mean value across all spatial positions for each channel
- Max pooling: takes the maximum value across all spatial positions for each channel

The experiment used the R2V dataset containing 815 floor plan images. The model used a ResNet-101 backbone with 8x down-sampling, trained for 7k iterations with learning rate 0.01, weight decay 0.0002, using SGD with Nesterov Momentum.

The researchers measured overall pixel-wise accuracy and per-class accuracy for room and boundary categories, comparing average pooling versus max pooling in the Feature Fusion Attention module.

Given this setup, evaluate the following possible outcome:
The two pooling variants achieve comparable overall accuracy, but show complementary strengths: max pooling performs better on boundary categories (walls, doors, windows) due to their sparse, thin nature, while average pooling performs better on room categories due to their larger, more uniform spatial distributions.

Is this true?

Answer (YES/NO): NO